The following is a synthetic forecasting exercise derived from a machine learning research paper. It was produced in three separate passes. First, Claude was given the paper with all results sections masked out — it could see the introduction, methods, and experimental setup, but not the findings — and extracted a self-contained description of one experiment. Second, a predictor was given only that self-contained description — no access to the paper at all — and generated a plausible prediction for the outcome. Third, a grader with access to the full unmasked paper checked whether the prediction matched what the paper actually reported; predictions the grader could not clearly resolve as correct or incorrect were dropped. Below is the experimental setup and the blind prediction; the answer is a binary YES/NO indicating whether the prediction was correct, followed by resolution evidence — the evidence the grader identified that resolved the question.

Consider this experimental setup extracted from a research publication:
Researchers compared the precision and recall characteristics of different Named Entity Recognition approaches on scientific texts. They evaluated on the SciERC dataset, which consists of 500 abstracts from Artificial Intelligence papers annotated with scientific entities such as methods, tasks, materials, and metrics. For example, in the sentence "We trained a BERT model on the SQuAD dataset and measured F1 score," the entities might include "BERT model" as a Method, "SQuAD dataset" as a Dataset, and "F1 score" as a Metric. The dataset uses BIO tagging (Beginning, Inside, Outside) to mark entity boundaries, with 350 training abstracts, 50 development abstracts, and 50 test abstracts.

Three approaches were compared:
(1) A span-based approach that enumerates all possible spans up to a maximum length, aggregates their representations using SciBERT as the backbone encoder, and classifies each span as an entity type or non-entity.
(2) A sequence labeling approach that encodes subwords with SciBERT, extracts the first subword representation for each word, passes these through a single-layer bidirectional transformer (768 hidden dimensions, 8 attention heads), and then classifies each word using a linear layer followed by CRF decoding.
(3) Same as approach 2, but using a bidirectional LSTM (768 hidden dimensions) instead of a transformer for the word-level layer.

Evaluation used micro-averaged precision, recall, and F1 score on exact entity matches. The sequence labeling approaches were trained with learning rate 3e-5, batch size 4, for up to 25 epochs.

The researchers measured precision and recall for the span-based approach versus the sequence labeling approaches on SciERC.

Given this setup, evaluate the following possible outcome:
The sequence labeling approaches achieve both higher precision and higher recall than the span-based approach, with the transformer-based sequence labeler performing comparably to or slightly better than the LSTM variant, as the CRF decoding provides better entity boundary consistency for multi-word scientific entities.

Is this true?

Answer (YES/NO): NO